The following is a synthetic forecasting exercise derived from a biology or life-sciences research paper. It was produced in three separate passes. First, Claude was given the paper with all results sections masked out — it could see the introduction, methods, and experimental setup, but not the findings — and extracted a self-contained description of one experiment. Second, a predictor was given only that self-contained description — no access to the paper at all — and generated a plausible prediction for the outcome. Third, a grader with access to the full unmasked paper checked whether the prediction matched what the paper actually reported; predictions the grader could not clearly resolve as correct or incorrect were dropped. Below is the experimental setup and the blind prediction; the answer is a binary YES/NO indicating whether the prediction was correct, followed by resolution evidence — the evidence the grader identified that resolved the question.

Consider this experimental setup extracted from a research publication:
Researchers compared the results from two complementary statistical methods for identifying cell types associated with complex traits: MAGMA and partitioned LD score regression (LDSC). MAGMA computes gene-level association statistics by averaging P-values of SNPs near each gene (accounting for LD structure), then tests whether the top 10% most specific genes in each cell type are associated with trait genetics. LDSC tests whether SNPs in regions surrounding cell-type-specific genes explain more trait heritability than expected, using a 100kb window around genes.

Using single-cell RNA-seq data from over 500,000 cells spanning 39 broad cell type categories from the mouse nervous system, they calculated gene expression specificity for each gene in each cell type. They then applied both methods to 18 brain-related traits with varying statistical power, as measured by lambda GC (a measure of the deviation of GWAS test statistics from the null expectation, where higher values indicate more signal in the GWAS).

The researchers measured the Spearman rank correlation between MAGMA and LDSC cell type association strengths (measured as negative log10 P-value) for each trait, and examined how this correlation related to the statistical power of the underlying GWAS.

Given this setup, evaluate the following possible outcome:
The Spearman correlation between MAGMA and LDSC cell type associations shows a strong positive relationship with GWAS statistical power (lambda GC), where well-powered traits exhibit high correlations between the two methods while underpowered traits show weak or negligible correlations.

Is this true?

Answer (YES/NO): YES